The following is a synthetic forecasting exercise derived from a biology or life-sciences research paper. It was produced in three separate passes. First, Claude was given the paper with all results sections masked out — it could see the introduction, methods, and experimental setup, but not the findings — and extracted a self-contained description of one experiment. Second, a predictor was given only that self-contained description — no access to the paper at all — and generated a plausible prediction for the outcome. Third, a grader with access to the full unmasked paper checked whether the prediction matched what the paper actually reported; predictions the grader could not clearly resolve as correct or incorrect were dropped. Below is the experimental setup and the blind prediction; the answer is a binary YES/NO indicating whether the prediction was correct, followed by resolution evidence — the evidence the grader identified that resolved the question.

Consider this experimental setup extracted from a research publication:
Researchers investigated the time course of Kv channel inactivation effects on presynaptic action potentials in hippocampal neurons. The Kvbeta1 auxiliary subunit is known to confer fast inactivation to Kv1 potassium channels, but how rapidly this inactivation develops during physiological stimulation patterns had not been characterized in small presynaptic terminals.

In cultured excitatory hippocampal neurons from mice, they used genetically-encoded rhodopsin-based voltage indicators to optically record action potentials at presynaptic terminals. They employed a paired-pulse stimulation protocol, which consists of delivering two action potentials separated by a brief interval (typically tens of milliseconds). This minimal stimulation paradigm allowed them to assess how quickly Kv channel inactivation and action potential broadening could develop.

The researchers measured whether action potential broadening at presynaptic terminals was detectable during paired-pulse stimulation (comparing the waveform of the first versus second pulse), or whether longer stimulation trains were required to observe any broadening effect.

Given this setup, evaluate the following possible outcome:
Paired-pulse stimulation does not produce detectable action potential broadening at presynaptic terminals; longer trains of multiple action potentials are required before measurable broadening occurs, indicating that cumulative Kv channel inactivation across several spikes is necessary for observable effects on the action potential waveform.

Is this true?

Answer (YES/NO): NO